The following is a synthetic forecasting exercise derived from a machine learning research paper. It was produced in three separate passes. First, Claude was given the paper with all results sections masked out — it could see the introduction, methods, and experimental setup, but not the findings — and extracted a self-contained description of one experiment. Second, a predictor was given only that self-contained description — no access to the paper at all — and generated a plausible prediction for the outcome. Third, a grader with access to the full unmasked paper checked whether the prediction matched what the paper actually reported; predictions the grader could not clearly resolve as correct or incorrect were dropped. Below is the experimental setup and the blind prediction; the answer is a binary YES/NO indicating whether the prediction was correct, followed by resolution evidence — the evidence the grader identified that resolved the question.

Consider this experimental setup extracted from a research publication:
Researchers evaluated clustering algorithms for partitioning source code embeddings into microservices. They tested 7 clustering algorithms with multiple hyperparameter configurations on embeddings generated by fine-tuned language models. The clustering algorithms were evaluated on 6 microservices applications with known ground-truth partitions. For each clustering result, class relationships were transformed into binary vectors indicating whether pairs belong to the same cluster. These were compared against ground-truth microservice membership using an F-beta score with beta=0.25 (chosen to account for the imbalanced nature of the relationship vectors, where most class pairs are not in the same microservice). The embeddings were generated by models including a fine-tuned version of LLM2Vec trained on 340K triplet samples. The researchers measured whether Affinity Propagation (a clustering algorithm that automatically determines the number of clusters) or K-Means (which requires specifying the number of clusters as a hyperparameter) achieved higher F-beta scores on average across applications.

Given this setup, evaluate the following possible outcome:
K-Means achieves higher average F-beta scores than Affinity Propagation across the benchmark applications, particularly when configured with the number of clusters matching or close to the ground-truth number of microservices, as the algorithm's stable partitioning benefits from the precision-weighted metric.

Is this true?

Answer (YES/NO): NO